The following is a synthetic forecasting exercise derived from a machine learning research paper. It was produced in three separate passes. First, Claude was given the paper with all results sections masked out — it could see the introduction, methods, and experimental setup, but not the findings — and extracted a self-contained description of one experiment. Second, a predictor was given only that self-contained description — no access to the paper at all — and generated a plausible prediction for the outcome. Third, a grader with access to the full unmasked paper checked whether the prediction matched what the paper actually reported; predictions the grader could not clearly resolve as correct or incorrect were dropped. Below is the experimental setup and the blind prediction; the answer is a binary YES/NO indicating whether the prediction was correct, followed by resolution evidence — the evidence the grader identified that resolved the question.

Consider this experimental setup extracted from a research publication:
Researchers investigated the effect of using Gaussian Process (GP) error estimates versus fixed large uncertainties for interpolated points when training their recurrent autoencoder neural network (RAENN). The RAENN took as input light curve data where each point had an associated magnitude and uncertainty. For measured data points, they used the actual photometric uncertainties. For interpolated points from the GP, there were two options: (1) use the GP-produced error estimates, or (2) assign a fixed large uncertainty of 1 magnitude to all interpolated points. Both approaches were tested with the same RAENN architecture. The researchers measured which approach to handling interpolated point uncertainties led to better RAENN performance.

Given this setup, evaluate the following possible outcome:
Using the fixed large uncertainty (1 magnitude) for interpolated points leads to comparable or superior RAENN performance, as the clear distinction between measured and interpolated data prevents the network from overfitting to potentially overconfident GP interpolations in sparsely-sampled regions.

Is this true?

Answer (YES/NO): YES